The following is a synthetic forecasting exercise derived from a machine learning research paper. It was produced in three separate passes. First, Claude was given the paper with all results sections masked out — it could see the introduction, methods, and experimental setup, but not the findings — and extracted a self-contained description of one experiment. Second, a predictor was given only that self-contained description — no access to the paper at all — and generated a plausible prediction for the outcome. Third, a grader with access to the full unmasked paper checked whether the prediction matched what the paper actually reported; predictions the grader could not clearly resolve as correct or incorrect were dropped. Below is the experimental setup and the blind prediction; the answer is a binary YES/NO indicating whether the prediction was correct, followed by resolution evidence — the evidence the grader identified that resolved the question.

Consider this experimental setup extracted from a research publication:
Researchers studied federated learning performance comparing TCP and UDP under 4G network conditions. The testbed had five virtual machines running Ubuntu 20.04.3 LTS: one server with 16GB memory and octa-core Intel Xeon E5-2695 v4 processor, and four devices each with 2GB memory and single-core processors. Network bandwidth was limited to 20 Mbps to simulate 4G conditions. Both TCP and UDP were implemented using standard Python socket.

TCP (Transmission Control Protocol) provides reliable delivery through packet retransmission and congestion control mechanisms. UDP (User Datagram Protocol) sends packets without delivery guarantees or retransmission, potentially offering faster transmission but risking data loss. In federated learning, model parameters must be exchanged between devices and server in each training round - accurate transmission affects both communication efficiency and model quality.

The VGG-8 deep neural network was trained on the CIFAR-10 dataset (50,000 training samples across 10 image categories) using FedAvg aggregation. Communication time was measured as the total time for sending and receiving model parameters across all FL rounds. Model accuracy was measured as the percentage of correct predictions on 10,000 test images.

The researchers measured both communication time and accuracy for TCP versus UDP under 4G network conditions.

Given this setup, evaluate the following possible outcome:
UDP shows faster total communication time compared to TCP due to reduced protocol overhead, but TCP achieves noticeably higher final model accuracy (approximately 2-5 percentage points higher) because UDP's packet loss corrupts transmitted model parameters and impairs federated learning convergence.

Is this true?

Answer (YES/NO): NO